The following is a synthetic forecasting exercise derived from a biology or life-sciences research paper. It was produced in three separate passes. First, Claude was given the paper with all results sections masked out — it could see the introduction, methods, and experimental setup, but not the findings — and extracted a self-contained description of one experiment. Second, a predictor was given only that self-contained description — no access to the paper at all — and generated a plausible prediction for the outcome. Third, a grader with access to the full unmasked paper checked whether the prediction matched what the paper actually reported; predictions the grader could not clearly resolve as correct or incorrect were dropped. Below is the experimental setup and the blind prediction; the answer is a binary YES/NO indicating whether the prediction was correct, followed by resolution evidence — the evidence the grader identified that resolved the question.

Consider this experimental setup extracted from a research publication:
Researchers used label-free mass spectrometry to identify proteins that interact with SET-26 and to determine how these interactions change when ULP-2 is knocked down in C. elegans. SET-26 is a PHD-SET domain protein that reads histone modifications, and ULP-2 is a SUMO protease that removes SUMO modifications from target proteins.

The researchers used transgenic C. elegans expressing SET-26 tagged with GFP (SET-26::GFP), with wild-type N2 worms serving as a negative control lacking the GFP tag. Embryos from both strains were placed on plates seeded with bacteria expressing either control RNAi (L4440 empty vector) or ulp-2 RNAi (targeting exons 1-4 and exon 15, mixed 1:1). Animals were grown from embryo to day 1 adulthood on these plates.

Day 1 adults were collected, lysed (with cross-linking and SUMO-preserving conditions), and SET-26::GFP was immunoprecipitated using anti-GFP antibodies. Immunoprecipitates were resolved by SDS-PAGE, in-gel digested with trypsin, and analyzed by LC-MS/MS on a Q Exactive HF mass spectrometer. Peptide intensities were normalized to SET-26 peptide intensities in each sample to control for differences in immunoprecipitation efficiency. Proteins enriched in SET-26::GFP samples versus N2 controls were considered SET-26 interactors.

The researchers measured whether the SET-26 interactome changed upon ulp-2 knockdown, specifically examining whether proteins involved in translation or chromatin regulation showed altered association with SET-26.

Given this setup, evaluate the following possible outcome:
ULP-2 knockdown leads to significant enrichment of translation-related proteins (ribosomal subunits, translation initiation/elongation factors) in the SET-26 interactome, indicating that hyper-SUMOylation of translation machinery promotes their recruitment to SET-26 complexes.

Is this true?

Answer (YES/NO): NO